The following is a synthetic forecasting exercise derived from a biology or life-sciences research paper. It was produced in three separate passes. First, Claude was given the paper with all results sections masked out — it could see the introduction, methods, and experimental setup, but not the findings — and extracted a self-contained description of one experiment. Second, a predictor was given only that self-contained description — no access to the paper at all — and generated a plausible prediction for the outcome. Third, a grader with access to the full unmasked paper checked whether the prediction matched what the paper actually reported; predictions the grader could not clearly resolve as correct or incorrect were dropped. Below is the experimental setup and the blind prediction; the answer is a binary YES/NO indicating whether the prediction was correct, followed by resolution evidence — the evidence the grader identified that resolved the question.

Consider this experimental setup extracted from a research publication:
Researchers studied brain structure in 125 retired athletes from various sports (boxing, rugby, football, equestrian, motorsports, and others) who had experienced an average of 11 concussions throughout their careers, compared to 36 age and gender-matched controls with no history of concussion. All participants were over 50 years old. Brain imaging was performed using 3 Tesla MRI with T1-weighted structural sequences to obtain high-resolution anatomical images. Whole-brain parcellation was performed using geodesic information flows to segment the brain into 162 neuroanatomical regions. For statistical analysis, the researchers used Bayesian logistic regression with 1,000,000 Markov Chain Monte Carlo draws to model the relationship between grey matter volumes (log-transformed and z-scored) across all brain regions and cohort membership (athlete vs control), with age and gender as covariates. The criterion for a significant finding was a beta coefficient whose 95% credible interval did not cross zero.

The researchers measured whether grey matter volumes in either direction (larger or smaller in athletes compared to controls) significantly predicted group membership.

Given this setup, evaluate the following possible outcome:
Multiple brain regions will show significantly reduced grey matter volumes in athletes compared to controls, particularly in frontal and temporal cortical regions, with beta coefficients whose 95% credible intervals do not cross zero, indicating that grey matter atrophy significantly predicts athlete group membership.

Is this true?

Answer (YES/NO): YES